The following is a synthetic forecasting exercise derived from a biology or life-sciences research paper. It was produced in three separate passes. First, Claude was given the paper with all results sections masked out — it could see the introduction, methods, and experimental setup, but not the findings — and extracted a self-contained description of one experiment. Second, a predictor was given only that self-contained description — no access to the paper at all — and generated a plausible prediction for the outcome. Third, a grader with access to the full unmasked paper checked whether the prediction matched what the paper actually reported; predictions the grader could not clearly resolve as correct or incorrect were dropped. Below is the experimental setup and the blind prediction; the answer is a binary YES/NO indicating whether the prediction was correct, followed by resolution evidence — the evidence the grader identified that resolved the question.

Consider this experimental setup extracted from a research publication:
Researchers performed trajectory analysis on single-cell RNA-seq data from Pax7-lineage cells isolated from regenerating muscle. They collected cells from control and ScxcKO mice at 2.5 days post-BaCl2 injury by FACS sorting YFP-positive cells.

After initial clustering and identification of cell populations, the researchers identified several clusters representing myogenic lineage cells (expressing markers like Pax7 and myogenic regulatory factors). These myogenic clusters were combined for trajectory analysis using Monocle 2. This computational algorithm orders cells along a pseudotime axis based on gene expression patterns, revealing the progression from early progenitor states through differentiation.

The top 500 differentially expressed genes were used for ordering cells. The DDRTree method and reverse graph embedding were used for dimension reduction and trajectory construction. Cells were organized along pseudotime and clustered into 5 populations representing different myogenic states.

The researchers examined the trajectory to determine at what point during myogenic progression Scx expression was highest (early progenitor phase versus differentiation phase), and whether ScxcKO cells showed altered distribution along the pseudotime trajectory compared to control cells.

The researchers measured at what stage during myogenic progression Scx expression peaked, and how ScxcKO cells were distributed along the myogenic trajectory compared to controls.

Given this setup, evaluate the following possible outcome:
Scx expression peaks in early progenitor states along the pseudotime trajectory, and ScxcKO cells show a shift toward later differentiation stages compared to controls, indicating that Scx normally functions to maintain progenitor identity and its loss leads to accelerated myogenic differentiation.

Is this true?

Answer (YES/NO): NO